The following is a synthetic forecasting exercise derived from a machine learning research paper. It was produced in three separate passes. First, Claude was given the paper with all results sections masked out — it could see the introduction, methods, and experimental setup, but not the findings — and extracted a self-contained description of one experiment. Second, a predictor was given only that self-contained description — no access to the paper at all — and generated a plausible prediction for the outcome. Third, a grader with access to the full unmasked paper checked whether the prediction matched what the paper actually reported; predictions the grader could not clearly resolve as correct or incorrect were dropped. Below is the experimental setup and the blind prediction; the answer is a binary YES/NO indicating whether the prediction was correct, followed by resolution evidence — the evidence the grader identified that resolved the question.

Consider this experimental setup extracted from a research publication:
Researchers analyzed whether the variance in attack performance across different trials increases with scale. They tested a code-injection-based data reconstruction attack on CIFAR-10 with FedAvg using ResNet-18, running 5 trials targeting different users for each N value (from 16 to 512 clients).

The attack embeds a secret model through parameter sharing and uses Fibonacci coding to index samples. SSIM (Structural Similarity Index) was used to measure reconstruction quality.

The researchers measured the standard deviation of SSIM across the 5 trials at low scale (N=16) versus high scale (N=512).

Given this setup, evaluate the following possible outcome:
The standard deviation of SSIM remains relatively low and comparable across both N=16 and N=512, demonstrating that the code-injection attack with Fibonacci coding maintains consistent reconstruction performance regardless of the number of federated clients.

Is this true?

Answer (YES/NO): NO